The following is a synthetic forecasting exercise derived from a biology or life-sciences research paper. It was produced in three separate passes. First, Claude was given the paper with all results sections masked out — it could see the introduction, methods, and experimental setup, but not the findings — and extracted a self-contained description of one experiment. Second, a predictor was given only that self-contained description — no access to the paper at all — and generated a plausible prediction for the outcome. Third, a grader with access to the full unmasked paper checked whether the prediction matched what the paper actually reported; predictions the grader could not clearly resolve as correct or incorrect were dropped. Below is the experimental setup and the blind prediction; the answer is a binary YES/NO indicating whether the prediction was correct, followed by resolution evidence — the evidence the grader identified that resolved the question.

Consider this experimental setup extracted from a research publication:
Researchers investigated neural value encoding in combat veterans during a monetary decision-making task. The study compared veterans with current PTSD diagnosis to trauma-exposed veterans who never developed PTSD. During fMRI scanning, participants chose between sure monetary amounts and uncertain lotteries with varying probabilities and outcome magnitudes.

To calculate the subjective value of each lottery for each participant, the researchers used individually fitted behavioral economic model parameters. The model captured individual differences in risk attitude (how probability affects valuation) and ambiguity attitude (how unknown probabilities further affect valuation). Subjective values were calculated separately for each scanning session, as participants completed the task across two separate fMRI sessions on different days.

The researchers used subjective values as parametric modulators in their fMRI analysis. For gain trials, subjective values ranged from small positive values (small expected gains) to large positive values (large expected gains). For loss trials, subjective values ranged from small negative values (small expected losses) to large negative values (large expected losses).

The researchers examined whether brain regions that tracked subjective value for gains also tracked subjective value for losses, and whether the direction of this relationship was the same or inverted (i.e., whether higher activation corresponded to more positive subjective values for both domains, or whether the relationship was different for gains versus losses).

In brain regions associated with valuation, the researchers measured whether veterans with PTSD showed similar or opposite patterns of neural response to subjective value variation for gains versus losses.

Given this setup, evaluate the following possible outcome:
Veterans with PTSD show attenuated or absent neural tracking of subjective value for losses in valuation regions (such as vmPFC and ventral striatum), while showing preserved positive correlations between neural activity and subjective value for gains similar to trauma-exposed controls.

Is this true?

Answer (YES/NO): NO